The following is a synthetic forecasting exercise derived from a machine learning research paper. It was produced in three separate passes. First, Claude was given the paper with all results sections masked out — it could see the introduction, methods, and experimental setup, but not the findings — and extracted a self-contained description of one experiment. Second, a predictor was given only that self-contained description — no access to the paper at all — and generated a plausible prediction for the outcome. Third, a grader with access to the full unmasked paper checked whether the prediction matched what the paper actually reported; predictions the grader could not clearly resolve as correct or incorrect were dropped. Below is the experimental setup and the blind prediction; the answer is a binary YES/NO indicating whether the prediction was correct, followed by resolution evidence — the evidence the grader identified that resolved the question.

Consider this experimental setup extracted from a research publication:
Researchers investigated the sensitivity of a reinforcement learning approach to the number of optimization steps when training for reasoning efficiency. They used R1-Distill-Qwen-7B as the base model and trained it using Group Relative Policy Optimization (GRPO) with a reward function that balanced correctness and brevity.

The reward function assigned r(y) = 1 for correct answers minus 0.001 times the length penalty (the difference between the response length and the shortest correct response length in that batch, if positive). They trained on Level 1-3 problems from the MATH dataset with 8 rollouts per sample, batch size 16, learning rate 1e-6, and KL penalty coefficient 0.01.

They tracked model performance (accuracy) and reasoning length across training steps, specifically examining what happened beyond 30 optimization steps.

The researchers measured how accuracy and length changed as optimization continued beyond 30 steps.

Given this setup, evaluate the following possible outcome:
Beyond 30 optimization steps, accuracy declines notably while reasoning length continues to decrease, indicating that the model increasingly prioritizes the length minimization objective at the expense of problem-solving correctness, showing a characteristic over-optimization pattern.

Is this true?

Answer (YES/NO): YES